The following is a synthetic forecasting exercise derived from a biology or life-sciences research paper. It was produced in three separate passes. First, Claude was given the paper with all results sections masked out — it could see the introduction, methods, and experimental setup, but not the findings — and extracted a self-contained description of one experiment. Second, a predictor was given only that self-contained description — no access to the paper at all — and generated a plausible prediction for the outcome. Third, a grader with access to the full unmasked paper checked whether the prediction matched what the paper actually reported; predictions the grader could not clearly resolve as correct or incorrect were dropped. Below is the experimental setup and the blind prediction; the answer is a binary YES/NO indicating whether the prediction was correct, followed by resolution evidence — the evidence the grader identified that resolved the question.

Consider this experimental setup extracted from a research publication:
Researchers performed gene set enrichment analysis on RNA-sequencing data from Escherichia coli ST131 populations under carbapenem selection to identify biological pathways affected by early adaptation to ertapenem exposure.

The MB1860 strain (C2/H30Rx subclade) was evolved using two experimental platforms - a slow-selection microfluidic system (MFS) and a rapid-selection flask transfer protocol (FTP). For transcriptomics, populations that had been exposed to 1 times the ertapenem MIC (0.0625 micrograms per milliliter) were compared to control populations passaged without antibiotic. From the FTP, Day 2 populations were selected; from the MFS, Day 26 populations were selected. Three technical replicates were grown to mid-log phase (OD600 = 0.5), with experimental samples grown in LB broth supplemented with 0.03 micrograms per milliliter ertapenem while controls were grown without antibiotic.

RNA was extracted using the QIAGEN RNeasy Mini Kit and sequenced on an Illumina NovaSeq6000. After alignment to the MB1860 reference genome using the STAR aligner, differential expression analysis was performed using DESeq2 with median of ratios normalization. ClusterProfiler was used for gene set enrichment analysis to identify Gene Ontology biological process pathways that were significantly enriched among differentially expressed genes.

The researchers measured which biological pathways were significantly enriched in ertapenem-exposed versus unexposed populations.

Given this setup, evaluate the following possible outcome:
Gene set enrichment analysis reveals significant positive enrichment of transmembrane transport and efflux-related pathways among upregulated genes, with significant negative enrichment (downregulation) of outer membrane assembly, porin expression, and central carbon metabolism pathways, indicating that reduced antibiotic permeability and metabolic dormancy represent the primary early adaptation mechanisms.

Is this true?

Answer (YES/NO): NO